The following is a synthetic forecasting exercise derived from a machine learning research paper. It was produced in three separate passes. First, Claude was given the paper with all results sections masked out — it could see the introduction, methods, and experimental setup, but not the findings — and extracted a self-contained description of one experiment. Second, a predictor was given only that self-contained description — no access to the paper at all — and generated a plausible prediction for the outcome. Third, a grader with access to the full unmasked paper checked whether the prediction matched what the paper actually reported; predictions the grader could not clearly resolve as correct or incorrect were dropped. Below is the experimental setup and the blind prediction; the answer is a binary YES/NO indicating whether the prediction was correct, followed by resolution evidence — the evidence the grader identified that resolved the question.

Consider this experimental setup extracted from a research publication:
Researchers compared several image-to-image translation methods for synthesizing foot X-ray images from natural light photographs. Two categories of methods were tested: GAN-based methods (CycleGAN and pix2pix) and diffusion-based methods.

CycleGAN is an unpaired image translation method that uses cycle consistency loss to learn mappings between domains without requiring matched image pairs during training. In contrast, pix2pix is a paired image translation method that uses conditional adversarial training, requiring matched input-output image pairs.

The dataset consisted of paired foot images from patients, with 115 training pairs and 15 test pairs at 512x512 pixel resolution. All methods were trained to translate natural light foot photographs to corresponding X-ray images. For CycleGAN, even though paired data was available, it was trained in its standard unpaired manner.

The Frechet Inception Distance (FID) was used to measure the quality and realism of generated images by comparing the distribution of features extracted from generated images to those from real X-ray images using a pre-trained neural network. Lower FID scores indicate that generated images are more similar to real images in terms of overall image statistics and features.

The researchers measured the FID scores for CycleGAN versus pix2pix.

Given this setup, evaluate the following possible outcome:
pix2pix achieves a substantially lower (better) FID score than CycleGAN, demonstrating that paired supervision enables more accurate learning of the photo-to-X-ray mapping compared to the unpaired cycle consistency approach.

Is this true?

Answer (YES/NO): YES